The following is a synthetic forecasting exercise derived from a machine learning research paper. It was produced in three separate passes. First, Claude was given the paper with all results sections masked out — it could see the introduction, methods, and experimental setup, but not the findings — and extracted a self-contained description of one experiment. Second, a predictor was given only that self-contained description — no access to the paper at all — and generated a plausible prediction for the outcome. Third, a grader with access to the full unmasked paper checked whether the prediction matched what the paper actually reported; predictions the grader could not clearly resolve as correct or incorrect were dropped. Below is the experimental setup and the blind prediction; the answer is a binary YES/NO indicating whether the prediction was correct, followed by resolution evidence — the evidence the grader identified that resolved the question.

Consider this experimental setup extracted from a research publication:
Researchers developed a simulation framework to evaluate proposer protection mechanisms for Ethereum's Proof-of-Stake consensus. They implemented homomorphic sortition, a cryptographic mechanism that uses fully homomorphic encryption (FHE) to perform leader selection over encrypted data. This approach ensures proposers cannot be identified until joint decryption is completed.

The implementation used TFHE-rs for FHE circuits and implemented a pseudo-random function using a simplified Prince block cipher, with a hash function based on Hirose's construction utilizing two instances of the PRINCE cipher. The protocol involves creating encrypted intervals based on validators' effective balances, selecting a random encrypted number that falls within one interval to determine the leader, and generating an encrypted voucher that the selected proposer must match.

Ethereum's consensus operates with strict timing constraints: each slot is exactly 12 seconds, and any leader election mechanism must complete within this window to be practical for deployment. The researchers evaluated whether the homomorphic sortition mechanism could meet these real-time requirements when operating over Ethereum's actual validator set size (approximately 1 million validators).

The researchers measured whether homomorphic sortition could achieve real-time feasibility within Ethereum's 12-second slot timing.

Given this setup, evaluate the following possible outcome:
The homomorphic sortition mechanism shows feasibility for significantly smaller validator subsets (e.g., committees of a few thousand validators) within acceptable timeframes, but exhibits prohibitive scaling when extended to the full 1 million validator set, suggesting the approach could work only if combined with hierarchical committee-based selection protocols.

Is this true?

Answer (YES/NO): NO